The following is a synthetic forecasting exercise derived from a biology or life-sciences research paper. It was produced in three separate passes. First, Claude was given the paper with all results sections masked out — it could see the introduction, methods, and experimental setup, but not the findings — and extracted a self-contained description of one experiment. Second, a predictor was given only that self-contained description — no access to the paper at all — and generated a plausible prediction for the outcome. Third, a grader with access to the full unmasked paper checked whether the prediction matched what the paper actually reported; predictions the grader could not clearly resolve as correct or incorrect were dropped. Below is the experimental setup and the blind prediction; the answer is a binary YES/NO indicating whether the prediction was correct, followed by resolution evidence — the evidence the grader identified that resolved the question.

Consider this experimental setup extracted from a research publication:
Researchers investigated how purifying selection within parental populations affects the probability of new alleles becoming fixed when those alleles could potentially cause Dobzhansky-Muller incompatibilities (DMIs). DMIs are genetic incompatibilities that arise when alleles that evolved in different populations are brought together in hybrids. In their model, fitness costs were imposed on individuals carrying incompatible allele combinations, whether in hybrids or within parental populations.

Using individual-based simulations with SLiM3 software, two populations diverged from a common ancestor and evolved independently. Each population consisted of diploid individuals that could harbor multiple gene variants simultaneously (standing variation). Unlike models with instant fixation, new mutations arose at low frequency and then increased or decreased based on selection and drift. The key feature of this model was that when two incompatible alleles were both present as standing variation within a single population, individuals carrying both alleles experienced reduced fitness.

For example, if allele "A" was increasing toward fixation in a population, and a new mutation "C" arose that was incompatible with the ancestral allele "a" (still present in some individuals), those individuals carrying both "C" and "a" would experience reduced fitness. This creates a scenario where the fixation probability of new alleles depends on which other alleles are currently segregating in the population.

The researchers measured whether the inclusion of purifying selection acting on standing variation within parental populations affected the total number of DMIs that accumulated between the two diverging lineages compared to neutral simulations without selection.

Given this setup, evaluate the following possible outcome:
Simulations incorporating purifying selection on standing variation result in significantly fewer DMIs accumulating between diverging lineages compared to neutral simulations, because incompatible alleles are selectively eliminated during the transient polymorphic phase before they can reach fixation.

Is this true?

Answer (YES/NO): YES